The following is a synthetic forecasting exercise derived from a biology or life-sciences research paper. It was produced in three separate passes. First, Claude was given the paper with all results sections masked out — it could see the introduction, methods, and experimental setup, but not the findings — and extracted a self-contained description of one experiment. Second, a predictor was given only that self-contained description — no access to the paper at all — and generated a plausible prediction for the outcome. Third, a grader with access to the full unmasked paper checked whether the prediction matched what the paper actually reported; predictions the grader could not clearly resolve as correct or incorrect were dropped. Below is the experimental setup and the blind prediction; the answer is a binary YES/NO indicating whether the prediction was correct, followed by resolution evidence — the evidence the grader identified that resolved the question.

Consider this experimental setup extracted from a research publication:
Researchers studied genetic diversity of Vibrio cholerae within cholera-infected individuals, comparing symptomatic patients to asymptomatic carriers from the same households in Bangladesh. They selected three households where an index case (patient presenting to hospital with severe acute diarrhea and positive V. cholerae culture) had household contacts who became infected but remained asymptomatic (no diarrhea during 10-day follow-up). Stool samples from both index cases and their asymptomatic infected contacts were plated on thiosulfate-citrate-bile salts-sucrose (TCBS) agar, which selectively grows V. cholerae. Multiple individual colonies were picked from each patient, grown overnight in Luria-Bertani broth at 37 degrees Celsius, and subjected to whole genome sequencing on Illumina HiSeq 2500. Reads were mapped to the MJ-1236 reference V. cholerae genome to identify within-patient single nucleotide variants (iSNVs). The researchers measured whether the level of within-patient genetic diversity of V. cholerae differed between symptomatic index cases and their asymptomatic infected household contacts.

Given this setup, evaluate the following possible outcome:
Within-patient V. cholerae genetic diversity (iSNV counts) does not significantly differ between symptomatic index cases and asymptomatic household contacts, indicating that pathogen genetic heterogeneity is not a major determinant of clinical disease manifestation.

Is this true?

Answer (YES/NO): YES